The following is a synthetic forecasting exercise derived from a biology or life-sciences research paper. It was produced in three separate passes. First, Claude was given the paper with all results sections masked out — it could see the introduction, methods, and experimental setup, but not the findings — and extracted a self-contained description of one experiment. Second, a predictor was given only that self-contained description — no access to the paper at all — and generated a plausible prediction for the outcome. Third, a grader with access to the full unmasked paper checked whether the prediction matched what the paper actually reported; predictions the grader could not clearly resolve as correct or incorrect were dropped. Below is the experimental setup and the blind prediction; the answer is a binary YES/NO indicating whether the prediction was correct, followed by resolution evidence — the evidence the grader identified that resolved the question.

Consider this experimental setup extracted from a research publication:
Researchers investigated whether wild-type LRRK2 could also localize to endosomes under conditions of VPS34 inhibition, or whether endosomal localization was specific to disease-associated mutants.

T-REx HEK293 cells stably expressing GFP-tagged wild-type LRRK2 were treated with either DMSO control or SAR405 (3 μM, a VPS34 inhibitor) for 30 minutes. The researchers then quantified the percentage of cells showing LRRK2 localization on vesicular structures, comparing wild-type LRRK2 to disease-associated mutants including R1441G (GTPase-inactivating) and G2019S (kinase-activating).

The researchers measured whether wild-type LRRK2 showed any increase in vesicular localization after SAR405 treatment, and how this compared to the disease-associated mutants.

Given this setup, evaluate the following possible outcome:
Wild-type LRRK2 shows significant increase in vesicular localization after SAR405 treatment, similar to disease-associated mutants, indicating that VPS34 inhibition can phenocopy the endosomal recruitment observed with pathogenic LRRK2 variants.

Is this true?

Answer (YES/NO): NO